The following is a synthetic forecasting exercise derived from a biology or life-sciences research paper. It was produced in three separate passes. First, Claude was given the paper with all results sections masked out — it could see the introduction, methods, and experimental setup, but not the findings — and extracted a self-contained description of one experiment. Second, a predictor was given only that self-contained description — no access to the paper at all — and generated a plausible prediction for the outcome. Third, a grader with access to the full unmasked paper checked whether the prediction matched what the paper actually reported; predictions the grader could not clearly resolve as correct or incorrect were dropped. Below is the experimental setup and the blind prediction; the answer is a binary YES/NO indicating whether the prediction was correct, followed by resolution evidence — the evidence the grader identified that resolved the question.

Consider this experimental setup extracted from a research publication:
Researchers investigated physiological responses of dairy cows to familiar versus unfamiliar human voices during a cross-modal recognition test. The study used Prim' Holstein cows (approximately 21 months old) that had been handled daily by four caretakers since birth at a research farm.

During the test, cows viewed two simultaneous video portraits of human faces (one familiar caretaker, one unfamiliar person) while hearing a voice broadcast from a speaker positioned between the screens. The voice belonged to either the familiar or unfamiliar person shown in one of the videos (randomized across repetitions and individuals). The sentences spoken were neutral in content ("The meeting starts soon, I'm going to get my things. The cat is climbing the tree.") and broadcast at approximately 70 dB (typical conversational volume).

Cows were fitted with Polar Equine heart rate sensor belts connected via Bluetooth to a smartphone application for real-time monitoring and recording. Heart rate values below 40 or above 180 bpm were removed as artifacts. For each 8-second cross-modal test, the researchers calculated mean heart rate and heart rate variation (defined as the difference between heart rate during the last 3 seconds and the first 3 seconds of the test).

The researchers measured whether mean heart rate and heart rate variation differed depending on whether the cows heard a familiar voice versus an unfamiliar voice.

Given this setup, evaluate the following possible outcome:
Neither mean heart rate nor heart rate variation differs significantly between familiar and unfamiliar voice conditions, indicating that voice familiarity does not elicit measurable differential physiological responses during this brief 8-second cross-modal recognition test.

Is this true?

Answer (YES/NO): YES